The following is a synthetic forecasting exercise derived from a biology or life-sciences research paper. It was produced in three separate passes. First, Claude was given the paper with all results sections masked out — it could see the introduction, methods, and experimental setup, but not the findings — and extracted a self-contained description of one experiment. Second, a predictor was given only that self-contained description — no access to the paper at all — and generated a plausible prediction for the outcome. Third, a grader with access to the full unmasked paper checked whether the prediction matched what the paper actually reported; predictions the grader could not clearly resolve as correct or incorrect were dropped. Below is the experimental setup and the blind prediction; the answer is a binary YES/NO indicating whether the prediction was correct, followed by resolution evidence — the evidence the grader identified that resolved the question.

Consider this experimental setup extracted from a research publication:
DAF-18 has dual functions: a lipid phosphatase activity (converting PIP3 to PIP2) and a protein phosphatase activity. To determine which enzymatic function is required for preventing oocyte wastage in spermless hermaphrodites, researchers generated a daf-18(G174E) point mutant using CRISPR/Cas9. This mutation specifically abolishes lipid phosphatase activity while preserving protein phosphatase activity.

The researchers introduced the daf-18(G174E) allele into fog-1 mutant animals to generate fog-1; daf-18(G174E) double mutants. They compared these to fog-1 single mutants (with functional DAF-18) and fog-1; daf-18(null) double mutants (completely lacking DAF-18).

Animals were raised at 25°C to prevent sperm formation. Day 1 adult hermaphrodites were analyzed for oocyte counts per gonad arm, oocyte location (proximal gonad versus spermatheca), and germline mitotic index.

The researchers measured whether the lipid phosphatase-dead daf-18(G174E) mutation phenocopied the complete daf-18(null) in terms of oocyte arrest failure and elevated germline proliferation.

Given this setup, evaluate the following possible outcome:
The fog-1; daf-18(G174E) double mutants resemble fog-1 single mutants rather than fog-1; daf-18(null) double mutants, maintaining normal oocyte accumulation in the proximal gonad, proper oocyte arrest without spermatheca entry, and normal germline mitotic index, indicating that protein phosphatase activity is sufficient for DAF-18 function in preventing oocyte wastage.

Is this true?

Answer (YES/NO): NO